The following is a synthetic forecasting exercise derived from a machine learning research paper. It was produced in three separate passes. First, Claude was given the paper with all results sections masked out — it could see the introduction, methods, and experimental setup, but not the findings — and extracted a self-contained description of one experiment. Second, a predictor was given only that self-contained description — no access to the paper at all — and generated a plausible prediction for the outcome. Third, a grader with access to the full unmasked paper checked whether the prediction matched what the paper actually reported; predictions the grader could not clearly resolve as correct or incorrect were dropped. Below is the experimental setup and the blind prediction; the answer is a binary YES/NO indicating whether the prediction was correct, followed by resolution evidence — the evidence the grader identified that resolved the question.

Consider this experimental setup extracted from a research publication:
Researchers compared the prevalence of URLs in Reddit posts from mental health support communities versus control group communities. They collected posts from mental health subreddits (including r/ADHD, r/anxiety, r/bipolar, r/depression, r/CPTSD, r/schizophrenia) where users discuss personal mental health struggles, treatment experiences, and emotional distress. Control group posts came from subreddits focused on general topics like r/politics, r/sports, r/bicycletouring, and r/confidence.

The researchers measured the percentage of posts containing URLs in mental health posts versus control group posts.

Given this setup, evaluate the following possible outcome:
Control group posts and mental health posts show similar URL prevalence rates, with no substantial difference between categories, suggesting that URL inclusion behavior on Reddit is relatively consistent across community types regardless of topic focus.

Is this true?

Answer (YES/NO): NO